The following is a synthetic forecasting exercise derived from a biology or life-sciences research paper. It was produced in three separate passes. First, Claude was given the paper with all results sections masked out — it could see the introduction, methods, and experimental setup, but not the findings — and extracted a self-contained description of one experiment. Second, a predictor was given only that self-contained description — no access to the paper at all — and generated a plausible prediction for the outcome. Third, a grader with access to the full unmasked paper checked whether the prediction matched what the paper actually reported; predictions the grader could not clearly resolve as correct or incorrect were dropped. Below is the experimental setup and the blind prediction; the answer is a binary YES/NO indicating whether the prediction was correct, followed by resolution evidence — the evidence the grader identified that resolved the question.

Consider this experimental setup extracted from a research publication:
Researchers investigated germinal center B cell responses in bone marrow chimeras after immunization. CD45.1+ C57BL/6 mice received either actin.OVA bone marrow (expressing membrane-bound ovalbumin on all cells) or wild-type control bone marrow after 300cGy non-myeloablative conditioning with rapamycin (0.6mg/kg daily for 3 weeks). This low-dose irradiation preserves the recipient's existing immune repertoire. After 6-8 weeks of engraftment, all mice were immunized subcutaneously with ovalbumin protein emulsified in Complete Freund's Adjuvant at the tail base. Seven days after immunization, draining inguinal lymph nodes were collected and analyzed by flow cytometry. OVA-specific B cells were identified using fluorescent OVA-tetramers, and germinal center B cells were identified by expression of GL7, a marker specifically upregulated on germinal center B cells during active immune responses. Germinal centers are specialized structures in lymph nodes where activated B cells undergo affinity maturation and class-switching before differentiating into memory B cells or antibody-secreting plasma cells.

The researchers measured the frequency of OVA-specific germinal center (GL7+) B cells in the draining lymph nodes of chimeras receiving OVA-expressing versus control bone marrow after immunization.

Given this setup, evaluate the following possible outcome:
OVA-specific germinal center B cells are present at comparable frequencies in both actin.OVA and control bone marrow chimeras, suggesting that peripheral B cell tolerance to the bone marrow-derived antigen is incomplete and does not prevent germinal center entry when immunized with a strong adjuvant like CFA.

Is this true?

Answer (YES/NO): NO